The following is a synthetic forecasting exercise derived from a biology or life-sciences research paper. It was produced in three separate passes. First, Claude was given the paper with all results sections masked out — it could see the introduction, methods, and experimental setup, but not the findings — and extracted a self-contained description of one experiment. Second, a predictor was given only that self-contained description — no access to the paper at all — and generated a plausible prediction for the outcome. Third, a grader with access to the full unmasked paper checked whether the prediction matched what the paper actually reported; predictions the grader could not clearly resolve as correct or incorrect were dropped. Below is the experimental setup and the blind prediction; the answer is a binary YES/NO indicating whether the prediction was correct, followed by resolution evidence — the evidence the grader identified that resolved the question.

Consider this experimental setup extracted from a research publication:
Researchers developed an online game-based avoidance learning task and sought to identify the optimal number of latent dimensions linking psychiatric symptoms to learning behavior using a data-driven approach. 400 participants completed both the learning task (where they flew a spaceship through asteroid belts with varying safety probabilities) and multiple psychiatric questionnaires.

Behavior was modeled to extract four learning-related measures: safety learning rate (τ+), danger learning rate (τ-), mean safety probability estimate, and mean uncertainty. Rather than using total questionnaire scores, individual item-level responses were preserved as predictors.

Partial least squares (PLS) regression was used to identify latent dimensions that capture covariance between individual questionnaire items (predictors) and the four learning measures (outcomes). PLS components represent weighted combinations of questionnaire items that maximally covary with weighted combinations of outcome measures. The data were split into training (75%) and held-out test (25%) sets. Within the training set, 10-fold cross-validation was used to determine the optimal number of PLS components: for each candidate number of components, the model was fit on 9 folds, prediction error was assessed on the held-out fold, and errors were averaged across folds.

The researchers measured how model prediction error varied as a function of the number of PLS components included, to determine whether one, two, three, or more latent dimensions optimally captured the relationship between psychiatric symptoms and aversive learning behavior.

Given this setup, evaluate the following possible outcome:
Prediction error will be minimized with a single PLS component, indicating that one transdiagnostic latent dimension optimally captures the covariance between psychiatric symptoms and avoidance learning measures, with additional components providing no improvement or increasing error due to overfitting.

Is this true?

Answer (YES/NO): NO